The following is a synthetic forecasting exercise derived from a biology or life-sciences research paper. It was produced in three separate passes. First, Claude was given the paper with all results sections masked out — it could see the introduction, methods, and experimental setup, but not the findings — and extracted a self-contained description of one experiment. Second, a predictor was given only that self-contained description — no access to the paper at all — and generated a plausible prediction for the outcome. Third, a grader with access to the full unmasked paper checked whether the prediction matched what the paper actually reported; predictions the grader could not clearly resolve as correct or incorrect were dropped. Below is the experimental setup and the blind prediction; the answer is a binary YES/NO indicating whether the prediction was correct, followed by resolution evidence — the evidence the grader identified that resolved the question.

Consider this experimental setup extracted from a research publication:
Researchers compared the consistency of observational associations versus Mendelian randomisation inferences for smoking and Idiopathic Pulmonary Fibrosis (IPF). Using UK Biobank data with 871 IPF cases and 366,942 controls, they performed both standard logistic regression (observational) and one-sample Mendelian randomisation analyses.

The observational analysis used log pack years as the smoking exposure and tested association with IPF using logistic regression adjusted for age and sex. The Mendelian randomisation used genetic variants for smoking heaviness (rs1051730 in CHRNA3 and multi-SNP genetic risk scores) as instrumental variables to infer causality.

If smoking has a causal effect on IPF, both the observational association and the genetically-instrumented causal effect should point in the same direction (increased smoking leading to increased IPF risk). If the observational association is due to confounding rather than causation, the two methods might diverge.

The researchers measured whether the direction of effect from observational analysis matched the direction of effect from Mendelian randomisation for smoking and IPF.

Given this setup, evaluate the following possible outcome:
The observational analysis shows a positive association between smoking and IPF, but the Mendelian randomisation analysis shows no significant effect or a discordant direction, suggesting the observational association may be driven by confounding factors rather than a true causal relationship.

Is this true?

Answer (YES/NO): YES